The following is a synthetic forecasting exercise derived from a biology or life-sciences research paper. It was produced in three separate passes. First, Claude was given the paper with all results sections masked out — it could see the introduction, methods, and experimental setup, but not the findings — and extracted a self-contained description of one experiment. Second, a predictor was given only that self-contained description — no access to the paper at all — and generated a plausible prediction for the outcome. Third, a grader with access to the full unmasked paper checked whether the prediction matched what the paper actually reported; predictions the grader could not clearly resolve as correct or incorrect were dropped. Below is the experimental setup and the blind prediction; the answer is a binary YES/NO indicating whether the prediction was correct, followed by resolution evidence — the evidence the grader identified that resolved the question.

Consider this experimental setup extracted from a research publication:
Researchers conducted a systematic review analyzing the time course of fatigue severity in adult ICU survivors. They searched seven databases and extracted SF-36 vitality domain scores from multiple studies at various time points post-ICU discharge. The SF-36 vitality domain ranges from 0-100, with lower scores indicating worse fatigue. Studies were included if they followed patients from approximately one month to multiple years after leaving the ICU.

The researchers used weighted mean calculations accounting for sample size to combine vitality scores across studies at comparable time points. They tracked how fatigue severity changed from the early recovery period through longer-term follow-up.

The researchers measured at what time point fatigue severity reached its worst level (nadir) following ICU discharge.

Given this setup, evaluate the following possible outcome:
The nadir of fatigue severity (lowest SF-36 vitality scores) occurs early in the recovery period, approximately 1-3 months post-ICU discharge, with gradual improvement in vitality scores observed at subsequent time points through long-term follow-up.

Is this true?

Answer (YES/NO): YES